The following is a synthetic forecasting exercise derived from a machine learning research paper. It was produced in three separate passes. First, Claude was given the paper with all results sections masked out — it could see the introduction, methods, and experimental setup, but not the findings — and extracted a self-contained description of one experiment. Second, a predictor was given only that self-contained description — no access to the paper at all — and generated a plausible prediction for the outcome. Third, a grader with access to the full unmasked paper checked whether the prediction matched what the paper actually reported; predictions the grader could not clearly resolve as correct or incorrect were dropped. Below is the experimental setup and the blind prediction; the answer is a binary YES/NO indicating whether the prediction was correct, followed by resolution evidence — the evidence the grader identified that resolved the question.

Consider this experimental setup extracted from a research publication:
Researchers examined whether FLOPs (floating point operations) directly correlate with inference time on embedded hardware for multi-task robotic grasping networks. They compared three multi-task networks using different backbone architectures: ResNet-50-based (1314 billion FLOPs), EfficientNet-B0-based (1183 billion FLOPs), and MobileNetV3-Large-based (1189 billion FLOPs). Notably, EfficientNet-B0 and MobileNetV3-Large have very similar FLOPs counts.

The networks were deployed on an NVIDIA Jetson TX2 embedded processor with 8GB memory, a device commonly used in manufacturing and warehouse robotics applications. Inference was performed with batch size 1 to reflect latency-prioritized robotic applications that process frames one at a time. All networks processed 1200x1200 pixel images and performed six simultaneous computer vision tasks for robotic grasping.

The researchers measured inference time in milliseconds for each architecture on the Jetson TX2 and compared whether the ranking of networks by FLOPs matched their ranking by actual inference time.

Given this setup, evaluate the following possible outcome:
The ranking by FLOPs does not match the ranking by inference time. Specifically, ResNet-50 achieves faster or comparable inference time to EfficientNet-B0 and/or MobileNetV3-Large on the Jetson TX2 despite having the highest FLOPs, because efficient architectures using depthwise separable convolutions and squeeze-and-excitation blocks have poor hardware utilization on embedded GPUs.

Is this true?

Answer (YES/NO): NO